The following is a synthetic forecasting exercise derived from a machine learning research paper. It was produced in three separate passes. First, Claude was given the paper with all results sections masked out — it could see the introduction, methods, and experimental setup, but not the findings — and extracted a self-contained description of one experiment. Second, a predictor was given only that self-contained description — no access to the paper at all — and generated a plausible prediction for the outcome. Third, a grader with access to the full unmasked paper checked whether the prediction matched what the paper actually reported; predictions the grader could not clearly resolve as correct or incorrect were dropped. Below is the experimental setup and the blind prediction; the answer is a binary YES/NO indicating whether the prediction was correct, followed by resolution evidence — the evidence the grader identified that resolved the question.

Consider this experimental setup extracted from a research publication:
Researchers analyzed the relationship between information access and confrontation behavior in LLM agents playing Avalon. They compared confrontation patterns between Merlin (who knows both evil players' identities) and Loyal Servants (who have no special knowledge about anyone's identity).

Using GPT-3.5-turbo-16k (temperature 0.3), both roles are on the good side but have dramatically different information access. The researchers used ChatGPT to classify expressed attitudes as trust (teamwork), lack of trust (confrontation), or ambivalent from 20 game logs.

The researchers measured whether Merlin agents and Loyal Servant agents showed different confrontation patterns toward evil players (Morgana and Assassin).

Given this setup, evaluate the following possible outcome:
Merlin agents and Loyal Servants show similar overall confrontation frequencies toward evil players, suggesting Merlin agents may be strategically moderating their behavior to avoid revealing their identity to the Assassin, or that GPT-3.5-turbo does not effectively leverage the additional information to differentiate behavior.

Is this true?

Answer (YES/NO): NO